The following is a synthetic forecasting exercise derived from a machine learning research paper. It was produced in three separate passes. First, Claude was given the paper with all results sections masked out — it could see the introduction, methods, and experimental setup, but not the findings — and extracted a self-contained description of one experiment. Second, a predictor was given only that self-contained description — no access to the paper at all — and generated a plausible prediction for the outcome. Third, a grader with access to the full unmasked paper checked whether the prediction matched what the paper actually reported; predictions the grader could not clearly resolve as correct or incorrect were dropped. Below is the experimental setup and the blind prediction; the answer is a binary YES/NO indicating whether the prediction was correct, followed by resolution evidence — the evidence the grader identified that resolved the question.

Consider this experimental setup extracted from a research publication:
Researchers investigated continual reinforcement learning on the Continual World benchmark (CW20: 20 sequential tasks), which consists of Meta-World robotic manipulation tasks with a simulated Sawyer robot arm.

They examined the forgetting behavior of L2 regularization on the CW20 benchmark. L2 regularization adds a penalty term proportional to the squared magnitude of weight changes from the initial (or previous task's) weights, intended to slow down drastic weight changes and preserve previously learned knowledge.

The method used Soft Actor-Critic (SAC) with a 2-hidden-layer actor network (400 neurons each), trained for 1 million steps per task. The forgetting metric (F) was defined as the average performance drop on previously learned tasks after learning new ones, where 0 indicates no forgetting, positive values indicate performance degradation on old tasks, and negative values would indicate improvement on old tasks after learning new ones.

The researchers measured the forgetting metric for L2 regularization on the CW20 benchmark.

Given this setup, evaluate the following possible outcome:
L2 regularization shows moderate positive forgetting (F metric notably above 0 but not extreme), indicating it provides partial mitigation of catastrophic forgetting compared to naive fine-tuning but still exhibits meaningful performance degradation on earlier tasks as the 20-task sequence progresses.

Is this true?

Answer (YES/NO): NO